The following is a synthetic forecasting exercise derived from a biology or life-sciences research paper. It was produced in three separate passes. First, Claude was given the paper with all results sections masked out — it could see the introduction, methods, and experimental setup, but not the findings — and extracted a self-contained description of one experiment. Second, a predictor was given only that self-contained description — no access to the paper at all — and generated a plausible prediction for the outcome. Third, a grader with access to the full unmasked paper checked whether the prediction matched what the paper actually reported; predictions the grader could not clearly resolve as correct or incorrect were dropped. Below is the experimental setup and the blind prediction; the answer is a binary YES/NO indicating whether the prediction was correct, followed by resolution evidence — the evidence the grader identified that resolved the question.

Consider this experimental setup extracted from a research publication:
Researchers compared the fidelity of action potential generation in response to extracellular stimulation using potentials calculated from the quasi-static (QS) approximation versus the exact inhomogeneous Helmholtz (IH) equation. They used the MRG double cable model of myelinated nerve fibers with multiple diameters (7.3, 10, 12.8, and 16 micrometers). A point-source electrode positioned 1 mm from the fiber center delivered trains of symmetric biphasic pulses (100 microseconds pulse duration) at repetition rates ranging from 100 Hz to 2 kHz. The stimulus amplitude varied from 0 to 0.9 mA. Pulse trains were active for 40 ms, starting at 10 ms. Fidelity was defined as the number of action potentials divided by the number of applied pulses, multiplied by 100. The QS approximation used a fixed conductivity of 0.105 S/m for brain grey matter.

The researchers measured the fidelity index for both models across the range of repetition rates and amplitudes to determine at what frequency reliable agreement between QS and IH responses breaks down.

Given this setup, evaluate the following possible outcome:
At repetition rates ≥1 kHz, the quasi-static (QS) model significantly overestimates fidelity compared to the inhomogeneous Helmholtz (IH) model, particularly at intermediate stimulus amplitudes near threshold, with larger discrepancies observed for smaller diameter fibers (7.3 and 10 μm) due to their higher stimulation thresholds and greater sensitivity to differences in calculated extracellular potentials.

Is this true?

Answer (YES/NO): NO